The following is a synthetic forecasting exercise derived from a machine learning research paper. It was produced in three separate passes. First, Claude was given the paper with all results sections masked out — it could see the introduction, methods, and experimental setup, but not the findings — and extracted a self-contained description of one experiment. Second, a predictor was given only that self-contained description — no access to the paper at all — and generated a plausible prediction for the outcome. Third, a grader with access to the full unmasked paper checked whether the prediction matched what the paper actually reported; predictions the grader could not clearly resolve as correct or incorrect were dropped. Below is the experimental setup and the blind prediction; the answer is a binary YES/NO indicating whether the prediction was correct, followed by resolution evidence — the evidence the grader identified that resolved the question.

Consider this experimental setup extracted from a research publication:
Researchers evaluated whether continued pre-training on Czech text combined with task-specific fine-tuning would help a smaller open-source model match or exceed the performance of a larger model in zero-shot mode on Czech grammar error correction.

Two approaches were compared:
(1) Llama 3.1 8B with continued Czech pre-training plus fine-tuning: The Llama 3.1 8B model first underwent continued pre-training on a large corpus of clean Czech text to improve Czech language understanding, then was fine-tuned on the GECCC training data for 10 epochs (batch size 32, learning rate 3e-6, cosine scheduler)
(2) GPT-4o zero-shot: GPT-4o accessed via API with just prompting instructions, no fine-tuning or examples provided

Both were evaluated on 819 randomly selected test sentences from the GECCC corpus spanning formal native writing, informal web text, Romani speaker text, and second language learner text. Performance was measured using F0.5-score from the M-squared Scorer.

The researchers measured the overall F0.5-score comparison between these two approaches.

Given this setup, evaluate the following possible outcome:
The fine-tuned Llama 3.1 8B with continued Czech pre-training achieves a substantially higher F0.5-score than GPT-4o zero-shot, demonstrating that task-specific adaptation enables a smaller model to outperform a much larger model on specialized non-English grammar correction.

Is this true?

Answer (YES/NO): NO